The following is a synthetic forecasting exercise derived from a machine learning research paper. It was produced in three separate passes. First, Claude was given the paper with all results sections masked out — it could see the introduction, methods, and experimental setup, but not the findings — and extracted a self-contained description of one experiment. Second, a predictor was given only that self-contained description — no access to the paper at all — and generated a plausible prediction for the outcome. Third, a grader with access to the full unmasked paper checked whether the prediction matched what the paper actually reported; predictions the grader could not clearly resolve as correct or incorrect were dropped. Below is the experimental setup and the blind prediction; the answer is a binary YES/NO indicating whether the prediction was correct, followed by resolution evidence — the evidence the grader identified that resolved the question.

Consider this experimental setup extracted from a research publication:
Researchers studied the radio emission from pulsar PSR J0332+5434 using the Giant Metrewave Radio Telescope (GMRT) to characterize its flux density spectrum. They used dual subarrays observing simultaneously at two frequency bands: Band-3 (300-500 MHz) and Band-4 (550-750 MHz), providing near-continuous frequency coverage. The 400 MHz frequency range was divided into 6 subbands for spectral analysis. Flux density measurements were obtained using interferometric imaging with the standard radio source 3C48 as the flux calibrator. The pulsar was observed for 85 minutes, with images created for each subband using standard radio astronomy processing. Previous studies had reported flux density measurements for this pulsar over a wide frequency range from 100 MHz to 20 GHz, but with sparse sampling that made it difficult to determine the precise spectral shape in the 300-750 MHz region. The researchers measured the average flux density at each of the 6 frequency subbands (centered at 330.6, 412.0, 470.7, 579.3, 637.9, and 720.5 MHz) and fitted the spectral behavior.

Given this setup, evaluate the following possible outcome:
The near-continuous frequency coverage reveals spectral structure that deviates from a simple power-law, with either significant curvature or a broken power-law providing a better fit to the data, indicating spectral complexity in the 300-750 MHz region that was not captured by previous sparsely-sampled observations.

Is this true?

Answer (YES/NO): YES